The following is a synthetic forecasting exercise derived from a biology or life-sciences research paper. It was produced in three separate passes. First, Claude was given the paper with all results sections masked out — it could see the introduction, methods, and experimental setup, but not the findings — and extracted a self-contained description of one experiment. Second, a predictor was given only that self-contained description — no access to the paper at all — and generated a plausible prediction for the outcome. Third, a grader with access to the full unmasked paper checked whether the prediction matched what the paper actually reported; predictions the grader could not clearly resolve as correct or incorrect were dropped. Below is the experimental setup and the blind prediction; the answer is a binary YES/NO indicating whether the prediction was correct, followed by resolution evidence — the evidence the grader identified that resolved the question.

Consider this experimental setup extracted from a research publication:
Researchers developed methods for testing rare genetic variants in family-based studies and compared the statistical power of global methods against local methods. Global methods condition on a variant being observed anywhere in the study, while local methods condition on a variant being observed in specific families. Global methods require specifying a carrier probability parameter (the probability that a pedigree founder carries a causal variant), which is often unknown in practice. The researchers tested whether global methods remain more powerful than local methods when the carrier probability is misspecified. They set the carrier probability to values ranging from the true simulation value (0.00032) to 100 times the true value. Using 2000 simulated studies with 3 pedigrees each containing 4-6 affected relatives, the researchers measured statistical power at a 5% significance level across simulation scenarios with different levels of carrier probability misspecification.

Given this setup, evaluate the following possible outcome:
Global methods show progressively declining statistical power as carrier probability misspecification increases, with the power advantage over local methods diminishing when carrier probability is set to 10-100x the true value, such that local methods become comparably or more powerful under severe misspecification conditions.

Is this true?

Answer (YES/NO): YES